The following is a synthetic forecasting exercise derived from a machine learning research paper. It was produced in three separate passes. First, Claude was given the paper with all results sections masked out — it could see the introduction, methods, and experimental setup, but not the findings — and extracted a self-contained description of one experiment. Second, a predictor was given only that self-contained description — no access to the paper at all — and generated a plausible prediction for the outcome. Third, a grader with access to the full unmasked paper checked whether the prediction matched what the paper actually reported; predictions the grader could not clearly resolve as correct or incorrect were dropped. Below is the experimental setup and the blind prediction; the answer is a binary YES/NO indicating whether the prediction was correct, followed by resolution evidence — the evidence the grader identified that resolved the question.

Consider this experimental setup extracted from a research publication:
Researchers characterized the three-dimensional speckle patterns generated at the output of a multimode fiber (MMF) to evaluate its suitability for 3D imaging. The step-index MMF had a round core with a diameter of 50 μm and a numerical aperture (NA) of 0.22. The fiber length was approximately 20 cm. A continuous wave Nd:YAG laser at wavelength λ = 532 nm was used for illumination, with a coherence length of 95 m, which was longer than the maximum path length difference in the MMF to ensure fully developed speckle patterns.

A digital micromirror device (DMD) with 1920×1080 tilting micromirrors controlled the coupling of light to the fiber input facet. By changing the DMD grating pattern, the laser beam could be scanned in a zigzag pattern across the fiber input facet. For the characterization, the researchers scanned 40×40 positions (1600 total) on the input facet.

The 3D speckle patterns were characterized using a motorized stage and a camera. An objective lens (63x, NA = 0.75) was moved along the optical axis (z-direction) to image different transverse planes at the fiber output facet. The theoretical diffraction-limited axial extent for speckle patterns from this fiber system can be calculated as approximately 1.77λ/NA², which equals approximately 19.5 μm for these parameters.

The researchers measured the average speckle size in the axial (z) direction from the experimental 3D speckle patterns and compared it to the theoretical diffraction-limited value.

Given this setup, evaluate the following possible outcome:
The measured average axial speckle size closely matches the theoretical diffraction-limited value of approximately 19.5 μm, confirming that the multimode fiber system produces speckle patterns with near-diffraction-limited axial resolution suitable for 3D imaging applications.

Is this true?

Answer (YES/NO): YES